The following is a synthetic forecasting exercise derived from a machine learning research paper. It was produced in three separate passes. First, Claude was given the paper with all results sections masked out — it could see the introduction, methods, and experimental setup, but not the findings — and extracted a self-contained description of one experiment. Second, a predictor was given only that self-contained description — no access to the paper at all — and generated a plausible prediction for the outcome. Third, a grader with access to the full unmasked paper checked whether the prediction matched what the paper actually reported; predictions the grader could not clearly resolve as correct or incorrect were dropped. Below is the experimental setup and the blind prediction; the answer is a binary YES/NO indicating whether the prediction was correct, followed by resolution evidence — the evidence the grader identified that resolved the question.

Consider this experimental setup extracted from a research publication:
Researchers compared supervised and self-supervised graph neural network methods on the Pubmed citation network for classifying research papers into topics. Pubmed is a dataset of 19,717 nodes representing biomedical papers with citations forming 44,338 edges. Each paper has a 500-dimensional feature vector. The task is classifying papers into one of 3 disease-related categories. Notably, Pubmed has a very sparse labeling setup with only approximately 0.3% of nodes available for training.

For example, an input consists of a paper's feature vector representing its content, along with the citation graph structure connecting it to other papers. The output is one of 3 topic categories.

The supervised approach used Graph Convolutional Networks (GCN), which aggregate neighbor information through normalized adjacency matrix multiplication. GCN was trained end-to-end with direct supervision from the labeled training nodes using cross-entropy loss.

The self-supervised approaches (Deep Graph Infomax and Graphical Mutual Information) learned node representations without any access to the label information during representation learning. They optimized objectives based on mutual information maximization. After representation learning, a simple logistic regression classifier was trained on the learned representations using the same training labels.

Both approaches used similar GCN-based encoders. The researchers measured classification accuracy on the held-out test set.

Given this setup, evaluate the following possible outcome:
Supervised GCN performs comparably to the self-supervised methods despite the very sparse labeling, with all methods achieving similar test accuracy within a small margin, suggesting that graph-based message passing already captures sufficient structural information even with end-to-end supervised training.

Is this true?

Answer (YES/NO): NO